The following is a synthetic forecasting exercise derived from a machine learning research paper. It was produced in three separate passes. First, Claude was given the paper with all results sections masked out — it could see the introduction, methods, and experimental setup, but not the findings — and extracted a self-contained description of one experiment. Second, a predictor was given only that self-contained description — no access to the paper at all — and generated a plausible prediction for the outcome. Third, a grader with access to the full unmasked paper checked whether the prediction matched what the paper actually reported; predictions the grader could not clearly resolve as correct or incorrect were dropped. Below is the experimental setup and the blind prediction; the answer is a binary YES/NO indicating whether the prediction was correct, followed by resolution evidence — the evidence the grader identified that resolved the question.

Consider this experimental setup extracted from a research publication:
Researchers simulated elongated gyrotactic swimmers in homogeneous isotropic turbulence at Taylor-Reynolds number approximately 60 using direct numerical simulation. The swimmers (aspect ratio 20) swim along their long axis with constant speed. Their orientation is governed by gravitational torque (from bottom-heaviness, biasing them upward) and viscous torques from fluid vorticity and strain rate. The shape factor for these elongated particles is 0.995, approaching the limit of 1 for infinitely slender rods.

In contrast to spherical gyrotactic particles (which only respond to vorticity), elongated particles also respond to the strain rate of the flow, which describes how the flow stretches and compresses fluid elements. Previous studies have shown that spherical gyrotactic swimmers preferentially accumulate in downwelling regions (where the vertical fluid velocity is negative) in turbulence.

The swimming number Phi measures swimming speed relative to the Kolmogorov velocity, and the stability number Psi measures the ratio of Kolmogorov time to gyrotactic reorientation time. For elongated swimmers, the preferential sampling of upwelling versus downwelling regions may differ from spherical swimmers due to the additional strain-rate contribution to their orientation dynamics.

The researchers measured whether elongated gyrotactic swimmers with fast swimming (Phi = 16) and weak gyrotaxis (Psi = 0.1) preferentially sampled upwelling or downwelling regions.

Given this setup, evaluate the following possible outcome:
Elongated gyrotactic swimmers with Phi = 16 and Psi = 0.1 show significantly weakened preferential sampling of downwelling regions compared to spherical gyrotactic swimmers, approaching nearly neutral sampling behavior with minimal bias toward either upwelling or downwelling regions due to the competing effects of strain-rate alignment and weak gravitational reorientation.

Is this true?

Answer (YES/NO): NO